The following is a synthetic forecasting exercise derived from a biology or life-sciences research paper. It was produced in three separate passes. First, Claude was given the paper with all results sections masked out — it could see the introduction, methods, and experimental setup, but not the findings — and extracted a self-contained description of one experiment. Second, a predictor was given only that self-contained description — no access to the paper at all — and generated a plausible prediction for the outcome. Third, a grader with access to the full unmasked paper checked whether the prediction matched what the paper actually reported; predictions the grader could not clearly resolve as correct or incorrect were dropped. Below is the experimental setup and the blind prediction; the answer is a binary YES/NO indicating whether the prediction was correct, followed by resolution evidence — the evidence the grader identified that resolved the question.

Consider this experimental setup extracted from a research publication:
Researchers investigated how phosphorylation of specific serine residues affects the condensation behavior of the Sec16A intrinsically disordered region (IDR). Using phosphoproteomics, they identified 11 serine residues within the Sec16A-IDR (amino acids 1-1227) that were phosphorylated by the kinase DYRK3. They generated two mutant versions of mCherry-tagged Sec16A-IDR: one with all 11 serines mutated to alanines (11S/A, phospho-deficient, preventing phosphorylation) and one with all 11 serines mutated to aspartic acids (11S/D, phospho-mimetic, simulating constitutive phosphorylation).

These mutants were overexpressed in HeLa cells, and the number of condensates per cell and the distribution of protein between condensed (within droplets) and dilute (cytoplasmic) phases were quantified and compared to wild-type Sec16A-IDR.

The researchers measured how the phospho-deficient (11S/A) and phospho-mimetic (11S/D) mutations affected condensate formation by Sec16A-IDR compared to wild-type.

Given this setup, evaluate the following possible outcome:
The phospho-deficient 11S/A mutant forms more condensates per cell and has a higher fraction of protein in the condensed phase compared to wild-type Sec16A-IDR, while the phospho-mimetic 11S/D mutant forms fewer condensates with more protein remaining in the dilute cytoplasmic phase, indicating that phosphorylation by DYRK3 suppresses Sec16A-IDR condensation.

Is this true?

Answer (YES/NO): YES